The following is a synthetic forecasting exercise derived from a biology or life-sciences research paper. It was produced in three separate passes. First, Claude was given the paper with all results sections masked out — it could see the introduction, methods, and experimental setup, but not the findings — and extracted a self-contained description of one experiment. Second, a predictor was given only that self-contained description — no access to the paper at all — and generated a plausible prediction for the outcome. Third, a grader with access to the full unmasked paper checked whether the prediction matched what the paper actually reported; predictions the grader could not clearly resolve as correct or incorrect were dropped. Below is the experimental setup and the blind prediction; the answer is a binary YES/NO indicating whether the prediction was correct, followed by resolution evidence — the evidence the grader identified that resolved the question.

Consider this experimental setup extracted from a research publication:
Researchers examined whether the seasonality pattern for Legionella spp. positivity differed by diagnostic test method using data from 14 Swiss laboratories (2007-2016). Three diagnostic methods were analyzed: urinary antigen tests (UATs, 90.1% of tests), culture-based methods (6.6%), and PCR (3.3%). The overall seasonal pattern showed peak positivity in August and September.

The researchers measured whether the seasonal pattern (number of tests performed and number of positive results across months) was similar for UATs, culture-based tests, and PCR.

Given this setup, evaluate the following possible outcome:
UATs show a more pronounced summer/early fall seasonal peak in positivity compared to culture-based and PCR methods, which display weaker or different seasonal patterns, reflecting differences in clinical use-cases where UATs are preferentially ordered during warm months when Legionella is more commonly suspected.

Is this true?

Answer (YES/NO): NO